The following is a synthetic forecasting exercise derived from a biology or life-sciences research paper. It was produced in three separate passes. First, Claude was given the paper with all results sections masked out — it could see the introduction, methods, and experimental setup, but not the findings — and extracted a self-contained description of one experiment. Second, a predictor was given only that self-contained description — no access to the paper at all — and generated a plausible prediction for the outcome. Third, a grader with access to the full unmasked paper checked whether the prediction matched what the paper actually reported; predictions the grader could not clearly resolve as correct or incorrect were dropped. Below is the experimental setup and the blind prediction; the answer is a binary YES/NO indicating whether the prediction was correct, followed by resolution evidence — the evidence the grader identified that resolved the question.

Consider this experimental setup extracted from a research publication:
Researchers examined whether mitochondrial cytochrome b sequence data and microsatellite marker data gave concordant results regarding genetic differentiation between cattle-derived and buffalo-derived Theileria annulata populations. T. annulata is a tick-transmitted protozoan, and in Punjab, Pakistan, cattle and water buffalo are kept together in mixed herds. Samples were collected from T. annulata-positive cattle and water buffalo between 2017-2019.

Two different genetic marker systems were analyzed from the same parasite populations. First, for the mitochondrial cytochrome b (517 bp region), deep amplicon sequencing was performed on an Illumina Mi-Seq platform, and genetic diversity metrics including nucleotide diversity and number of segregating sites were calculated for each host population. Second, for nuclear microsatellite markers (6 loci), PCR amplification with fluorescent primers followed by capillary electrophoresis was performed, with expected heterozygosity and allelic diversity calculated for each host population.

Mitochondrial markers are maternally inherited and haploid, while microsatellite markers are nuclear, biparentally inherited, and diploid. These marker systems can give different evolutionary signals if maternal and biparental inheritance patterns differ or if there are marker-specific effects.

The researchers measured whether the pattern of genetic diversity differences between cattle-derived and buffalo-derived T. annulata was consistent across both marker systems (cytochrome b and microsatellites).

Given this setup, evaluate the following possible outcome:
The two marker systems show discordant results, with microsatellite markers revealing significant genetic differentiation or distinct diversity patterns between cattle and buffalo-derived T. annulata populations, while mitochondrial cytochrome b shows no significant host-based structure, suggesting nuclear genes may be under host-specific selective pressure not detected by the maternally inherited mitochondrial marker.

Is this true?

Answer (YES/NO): NO